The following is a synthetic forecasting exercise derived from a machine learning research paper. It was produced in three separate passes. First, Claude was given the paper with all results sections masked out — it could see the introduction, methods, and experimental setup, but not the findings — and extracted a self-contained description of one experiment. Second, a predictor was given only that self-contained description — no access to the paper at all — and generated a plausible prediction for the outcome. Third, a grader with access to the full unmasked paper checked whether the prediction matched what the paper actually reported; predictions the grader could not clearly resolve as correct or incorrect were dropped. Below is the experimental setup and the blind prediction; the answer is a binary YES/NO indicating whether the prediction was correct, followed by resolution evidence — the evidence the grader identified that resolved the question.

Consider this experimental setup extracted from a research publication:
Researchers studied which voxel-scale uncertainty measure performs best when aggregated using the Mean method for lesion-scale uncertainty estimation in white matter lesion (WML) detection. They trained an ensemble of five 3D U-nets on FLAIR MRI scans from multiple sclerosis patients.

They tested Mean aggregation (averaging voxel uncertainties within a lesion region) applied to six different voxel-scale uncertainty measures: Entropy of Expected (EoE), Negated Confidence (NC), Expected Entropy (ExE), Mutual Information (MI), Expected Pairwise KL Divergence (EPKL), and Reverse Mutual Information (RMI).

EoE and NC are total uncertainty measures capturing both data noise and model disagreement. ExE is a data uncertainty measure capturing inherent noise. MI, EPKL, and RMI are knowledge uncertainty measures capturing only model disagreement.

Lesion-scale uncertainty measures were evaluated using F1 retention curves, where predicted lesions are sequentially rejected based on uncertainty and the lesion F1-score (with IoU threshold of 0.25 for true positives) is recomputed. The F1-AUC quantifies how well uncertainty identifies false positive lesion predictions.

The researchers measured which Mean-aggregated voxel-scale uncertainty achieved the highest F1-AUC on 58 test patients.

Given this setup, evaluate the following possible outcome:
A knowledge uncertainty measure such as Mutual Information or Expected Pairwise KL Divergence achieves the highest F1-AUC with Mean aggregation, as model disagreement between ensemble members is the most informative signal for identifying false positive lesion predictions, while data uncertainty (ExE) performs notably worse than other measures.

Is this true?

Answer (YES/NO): NO